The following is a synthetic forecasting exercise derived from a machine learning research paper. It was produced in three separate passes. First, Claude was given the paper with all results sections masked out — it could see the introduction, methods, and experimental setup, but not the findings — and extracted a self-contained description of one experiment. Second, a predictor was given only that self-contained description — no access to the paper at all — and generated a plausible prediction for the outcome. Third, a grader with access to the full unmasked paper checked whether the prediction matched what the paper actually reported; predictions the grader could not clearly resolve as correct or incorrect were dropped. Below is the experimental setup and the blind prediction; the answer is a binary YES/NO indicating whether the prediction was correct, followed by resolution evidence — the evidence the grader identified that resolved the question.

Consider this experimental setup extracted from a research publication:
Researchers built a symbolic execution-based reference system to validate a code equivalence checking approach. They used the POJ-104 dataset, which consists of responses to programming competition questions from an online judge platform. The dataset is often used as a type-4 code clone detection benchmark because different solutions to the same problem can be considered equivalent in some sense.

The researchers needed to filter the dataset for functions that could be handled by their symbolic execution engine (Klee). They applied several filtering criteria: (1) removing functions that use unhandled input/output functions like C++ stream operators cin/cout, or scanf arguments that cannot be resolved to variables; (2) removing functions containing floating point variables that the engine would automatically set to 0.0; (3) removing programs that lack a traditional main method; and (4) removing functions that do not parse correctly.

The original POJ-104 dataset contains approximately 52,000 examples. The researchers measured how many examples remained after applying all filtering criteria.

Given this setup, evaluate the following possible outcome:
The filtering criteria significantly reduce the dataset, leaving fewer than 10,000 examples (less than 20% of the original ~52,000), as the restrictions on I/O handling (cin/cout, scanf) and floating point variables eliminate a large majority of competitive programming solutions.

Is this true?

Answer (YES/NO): NO